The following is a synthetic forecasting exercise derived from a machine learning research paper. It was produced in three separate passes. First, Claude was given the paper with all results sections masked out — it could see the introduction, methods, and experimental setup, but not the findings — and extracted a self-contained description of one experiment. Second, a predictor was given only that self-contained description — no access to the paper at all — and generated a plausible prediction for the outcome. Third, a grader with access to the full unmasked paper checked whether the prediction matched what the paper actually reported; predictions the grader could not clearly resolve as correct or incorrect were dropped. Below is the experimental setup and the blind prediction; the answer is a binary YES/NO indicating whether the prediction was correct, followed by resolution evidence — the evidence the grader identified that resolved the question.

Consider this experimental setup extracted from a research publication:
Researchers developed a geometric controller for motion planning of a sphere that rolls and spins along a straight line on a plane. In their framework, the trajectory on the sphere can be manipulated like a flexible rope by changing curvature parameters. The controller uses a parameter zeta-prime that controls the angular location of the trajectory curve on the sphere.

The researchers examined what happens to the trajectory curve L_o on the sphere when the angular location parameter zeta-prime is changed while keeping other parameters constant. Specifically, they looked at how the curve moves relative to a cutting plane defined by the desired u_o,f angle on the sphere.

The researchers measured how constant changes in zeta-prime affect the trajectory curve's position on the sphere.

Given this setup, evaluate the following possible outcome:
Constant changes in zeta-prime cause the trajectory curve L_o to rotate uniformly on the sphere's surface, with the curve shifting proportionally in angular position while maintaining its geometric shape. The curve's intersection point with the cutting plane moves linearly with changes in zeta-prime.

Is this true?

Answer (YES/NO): NO